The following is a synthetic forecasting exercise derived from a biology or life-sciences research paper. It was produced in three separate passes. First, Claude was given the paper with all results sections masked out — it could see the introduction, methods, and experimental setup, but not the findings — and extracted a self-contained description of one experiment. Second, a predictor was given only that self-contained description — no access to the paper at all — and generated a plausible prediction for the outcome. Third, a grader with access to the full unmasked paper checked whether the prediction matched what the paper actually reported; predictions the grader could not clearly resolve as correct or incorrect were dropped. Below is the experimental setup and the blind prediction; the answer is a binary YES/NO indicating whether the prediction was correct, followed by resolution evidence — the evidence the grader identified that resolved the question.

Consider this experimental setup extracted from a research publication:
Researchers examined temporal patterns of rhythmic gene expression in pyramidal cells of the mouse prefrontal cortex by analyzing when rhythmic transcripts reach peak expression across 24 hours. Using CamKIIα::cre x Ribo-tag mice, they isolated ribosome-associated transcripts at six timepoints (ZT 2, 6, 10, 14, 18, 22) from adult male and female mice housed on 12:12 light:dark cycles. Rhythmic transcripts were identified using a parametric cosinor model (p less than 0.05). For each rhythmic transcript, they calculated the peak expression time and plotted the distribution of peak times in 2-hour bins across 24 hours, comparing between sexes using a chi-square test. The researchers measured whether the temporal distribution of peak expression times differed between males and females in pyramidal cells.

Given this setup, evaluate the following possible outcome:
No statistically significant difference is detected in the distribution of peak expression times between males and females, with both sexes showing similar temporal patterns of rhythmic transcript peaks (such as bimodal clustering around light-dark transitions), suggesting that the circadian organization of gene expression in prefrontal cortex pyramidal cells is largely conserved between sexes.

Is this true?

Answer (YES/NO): NO